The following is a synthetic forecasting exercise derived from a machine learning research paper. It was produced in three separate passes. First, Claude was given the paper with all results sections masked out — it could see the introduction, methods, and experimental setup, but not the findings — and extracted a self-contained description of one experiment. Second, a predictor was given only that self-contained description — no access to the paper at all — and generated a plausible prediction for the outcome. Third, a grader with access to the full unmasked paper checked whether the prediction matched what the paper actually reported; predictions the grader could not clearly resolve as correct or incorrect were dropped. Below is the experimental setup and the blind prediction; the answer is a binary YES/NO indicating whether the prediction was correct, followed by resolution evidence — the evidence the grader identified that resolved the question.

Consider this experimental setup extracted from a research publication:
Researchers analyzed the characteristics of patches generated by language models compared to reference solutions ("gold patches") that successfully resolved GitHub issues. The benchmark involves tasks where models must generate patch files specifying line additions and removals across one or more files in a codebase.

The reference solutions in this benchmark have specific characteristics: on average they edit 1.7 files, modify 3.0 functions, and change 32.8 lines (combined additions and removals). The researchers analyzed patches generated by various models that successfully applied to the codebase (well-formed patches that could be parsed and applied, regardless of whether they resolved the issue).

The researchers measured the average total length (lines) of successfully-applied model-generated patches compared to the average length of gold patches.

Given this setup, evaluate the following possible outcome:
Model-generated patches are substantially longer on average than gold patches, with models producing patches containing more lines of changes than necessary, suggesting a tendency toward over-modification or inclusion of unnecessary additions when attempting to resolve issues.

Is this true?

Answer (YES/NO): NO